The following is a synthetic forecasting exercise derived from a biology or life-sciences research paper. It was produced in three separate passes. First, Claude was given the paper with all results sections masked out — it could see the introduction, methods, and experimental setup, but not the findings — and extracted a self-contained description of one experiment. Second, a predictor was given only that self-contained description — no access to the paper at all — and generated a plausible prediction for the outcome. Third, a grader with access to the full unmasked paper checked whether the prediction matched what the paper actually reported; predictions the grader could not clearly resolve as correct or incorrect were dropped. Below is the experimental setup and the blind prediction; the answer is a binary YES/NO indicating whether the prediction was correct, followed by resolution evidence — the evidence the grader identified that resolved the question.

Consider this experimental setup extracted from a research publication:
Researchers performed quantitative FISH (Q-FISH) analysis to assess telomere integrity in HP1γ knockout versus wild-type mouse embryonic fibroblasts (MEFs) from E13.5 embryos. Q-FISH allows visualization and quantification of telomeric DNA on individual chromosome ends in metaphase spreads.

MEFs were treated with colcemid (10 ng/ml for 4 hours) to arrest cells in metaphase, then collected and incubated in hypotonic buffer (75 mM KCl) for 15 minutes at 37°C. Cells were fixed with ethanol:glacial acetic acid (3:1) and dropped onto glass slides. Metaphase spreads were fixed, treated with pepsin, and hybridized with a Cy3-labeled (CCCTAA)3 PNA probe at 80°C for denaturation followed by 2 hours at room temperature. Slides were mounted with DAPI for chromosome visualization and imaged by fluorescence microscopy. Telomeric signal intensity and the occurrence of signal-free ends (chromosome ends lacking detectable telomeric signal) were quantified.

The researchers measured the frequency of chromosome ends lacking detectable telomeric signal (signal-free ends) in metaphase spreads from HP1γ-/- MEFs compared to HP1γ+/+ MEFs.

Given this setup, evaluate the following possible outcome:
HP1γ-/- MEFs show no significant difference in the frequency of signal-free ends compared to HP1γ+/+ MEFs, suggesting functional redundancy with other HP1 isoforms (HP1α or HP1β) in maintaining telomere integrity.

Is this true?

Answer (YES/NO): NO